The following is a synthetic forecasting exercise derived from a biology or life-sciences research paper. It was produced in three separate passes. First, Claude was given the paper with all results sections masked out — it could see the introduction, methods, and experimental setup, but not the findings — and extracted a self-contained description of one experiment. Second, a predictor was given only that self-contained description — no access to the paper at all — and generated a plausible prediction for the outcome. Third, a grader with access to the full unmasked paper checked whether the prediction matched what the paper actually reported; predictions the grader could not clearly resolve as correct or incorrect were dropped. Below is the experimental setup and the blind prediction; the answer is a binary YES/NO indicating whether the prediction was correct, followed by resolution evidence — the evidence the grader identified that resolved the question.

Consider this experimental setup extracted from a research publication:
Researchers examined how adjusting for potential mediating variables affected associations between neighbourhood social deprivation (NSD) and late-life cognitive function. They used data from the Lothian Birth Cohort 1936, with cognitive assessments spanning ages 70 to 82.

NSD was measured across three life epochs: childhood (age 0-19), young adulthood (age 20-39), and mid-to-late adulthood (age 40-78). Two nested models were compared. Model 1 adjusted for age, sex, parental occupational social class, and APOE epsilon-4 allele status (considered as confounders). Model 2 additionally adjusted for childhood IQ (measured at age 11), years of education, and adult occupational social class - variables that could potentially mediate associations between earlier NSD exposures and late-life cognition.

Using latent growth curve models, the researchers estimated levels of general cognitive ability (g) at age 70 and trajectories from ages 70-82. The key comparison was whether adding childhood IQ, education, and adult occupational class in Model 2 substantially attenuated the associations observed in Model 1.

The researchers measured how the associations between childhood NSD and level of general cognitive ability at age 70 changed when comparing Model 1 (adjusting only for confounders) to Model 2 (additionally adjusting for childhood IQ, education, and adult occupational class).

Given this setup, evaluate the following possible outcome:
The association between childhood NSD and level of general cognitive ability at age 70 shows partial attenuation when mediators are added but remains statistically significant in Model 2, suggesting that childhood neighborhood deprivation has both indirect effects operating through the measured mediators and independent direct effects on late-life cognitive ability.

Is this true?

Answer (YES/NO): NO